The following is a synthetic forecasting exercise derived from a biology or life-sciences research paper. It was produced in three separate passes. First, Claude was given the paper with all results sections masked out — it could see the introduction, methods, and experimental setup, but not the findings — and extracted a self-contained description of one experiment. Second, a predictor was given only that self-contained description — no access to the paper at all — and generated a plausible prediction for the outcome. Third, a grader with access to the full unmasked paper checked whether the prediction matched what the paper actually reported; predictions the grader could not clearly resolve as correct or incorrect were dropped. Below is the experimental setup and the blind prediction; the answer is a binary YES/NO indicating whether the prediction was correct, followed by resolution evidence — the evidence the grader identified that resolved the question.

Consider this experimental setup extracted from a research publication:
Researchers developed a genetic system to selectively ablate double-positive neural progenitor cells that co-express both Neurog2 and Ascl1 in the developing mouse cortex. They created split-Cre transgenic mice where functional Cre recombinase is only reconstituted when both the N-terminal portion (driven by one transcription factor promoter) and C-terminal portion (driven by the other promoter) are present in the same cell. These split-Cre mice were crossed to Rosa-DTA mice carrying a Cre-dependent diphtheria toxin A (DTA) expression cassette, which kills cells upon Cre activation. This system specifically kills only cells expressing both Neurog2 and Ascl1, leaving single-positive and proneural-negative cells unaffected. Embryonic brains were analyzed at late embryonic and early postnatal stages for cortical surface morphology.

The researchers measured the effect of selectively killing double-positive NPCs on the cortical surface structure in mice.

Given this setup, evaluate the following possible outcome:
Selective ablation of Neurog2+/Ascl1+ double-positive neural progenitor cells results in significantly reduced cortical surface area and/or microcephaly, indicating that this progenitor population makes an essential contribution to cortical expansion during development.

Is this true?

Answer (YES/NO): NO